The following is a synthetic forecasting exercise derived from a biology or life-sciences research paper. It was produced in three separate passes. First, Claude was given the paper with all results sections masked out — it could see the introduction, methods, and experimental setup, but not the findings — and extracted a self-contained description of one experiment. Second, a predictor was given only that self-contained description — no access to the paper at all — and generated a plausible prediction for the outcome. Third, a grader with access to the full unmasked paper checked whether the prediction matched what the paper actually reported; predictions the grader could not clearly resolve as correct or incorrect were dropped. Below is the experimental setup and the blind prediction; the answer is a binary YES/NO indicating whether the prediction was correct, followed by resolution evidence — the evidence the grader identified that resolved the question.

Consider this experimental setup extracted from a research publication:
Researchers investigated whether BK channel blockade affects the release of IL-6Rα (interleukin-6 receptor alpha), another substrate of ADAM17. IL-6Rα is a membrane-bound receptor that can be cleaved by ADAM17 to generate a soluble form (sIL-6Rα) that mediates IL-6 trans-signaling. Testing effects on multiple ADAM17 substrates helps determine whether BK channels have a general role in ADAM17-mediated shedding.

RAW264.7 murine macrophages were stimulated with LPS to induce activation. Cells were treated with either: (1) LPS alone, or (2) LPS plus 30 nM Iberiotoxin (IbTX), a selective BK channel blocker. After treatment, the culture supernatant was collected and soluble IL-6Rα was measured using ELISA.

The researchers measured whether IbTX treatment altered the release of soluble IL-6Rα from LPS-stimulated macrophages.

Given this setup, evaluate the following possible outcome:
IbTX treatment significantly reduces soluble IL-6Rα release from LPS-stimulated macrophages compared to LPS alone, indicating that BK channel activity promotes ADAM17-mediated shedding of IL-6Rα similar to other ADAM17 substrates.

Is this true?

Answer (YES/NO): NO